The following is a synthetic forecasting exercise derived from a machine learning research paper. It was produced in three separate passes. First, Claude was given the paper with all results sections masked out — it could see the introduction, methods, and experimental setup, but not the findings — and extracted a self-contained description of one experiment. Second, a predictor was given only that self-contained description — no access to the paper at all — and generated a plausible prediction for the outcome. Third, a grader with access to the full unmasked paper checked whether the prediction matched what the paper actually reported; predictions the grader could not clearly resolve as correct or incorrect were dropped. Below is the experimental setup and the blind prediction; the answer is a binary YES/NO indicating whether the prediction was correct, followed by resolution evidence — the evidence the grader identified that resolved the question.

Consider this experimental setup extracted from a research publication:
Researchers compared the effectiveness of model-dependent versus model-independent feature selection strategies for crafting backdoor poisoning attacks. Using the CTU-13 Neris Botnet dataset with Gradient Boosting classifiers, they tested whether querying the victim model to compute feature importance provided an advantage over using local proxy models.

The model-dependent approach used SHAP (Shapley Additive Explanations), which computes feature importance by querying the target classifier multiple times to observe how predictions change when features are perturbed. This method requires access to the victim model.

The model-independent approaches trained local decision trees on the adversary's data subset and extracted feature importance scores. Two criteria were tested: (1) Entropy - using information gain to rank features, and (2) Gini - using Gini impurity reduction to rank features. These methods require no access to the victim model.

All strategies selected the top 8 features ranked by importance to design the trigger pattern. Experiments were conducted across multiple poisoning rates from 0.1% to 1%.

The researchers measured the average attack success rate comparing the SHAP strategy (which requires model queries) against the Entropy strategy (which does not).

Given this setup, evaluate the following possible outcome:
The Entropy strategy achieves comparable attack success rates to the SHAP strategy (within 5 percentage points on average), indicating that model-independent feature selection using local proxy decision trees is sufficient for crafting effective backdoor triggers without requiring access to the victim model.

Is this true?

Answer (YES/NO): YES